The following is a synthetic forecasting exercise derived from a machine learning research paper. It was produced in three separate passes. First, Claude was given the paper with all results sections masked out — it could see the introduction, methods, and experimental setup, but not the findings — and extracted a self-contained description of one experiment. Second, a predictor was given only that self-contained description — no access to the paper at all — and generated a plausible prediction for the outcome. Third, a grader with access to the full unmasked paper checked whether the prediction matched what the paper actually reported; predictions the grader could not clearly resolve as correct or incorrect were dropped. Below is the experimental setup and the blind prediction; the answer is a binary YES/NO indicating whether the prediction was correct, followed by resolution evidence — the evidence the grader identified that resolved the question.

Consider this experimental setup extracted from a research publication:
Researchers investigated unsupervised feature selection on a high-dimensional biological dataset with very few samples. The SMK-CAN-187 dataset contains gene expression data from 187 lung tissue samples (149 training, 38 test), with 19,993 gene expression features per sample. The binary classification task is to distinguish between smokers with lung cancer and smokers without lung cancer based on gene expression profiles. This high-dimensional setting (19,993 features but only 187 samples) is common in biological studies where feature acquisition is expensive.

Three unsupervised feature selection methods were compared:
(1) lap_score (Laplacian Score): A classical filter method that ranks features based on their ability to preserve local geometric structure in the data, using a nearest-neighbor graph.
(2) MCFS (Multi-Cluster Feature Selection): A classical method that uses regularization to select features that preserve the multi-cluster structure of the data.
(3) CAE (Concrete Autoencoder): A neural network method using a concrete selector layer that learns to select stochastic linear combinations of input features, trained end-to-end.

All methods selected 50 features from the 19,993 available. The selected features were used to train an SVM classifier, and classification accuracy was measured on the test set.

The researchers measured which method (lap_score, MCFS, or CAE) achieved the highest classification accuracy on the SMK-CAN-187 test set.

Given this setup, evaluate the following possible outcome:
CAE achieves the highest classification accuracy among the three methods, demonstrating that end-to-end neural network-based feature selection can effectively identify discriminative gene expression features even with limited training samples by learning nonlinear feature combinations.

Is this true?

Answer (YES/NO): NO